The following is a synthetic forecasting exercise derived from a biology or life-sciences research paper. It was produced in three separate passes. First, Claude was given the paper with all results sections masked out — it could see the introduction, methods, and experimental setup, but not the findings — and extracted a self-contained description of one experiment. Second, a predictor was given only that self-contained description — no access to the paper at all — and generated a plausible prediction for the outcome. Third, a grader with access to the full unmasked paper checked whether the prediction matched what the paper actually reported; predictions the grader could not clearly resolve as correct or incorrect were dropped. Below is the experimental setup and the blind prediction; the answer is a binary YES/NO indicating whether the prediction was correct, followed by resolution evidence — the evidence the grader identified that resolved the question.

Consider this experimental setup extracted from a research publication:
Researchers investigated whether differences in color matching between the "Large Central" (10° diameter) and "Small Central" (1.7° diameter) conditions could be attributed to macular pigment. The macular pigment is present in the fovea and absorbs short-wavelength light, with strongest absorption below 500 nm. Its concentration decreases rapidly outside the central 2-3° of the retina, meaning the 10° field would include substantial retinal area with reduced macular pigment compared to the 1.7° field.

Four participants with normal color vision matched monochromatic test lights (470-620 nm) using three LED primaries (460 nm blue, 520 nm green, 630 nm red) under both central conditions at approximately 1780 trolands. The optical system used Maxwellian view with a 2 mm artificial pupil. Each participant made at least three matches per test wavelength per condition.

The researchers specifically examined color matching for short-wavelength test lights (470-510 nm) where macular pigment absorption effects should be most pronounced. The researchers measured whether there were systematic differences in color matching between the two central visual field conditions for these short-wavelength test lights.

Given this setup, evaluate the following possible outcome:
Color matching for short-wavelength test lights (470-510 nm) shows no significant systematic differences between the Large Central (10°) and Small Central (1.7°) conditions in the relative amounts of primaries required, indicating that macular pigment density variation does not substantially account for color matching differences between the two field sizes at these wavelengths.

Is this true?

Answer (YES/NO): NO